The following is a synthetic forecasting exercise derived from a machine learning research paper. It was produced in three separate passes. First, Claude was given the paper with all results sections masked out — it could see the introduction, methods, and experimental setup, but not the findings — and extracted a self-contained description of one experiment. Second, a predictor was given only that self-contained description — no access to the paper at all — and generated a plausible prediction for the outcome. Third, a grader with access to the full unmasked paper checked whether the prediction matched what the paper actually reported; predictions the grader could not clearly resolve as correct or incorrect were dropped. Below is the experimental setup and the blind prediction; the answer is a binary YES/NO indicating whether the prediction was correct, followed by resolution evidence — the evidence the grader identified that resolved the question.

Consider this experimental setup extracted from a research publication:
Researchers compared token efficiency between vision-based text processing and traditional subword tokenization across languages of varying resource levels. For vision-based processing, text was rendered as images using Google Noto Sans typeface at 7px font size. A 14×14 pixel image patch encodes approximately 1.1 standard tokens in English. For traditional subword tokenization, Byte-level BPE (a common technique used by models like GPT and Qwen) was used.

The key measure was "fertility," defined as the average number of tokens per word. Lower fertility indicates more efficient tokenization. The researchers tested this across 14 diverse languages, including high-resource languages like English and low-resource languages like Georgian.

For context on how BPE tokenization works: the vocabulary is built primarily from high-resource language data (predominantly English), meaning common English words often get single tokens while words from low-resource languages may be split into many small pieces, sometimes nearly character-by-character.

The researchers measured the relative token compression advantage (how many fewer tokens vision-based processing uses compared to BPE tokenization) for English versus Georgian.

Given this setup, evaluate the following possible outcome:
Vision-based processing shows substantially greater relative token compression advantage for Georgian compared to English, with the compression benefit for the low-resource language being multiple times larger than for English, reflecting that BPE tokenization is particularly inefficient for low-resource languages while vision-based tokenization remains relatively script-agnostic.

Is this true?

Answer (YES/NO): YES